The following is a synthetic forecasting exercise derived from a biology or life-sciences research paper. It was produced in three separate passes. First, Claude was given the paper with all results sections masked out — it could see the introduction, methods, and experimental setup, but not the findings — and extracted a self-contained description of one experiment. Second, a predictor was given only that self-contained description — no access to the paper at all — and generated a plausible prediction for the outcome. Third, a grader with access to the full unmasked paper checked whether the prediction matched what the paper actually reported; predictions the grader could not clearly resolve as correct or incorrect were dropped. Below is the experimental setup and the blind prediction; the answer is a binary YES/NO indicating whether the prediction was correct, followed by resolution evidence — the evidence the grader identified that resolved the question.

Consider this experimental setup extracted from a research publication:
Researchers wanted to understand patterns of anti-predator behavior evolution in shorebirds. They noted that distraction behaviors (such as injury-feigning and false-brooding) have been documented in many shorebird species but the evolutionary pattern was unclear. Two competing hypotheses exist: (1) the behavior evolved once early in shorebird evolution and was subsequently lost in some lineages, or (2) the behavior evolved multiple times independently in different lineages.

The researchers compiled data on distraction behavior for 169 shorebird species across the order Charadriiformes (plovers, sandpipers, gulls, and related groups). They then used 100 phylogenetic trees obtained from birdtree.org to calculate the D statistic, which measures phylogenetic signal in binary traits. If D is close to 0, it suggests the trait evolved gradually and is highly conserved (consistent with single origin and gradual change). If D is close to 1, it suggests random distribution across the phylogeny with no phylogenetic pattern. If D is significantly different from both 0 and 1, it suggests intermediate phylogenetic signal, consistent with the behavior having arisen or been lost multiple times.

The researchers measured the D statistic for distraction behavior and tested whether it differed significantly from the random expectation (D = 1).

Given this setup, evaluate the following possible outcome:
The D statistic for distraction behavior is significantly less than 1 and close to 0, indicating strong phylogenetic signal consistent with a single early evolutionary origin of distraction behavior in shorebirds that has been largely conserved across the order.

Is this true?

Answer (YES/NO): NO